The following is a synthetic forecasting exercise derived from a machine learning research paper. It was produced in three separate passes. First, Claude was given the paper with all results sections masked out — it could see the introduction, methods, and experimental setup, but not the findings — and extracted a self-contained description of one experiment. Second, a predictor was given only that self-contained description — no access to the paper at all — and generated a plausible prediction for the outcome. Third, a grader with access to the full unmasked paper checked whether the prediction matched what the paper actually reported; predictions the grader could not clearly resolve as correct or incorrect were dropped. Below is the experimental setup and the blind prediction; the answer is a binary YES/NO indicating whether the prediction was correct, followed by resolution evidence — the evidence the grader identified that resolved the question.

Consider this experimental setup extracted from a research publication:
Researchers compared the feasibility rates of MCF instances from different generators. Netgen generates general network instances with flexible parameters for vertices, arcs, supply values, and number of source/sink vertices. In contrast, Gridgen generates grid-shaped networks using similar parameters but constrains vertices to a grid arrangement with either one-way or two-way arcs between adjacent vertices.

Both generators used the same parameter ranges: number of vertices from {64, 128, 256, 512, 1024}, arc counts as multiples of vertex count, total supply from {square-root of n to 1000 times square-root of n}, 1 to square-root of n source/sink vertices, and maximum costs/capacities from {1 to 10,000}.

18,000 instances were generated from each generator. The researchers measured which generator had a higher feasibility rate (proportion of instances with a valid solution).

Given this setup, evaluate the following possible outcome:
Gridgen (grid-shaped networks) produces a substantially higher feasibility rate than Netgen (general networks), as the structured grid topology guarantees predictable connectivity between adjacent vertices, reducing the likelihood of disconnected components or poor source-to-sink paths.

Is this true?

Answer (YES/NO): YES